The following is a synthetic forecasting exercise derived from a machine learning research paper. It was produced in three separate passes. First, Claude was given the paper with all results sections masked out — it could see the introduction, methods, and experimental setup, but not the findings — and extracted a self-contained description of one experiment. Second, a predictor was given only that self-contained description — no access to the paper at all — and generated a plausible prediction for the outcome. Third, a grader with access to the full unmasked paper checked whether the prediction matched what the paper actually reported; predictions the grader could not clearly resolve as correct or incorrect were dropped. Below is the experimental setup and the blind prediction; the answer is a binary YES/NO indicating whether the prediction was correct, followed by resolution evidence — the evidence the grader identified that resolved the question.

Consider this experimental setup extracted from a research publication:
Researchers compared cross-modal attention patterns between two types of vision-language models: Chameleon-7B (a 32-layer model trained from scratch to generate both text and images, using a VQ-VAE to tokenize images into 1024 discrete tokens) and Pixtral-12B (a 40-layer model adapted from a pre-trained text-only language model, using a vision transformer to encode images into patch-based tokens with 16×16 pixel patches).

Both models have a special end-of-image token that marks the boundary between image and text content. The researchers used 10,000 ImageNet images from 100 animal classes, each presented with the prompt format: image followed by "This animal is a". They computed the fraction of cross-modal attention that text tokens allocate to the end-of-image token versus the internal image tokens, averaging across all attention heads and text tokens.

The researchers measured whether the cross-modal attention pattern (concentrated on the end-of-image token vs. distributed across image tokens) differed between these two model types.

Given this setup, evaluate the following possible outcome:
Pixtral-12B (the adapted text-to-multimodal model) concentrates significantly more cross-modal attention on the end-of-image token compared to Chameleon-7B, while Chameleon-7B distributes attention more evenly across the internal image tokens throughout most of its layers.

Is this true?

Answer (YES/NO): NO